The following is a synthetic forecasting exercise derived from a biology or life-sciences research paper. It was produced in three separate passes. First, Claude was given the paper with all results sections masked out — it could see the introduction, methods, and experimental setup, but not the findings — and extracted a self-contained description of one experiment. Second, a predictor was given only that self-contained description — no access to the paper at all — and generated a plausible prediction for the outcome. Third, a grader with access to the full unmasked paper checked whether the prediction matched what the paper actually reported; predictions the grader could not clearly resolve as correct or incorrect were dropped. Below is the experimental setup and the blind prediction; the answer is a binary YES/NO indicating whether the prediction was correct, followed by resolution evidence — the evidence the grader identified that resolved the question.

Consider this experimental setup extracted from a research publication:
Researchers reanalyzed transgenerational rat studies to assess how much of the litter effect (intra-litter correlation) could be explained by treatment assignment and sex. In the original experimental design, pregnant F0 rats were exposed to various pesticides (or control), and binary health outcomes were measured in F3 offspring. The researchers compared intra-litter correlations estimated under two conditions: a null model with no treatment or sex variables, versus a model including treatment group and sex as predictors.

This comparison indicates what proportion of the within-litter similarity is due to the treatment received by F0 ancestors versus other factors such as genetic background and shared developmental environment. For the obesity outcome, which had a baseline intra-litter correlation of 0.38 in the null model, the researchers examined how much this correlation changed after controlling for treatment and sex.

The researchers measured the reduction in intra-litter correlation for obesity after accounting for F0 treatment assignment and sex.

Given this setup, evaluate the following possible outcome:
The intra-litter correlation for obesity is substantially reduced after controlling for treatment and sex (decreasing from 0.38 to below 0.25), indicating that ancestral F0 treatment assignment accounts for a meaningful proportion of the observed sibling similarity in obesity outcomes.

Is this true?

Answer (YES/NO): YES